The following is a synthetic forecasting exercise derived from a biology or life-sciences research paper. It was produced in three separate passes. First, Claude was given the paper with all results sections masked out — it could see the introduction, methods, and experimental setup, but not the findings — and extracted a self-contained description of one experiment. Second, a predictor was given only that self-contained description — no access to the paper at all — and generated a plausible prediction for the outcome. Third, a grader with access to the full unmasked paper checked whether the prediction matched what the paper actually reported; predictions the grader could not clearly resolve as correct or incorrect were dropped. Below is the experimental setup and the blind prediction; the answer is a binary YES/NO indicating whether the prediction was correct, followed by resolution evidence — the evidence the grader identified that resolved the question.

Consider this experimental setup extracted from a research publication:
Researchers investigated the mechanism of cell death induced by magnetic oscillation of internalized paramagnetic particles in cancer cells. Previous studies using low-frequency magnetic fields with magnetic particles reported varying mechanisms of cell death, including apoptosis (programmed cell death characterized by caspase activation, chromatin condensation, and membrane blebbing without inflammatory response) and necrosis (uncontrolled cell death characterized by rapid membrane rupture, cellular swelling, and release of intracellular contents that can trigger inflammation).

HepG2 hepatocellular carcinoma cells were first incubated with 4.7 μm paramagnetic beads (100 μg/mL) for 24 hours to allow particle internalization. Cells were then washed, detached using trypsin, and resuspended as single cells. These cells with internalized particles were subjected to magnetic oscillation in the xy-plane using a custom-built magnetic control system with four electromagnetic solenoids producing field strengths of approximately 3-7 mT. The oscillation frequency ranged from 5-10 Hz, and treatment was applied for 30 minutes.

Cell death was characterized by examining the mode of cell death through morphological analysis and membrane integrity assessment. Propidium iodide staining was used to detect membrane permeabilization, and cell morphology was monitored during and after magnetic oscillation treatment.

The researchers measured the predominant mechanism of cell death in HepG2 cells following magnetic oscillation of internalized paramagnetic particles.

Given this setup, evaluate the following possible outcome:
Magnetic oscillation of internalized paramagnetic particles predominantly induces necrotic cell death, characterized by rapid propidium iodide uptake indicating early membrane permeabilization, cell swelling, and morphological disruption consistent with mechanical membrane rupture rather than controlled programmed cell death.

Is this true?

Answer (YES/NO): YES